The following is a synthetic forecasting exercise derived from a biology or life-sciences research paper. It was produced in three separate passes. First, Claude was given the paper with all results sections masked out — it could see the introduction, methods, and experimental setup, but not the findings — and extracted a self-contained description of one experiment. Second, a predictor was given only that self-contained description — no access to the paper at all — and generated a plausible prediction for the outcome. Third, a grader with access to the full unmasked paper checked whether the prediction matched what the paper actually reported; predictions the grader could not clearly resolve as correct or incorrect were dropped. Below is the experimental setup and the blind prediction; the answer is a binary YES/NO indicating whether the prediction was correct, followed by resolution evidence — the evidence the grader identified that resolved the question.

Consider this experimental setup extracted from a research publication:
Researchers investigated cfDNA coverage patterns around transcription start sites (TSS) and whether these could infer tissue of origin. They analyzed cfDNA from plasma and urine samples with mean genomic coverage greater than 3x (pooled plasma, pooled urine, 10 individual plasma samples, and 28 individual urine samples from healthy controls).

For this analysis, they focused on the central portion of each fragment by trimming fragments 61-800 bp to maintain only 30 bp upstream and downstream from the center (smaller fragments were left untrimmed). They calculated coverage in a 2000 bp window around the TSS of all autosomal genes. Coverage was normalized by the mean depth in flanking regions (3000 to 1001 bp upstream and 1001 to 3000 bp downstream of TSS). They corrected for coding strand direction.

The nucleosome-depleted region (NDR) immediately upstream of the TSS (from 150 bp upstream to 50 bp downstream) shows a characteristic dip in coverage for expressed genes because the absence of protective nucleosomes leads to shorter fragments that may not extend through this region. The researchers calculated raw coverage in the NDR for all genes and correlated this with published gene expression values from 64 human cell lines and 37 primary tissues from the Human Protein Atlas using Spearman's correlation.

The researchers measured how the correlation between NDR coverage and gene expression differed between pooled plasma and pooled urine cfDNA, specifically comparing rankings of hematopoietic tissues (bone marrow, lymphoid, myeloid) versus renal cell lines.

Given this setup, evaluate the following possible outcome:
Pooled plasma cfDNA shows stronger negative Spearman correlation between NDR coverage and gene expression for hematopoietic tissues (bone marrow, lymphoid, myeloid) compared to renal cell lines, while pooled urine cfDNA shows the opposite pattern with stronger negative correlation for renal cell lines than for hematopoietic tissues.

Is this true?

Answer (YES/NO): NO